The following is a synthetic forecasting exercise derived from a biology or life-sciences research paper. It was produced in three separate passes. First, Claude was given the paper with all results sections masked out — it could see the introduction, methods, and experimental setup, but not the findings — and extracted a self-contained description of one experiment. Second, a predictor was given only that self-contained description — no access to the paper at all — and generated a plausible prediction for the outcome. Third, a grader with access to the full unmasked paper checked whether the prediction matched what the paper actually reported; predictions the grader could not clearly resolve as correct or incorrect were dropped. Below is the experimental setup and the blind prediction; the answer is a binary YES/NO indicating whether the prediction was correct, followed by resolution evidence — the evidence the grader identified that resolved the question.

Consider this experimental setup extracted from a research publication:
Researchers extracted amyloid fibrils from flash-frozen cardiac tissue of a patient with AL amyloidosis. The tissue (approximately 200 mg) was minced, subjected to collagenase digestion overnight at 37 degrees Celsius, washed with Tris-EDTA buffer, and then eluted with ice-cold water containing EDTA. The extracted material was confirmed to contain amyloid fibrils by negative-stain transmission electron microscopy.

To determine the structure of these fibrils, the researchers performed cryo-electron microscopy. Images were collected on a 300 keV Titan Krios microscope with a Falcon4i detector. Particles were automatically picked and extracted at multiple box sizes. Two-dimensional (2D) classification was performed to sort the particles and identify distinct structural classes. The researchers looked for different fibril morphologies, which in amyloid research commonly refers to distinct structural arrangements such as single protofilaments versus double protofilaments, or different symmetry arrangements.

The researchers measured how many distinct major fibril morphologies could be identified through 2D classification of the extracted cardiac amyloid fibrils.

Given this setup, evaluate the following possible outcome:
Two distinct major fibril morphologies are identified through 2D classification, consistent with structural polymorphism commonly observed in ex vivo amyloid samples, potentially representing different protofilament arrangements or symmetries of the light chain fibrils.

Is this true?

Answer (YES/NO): YES